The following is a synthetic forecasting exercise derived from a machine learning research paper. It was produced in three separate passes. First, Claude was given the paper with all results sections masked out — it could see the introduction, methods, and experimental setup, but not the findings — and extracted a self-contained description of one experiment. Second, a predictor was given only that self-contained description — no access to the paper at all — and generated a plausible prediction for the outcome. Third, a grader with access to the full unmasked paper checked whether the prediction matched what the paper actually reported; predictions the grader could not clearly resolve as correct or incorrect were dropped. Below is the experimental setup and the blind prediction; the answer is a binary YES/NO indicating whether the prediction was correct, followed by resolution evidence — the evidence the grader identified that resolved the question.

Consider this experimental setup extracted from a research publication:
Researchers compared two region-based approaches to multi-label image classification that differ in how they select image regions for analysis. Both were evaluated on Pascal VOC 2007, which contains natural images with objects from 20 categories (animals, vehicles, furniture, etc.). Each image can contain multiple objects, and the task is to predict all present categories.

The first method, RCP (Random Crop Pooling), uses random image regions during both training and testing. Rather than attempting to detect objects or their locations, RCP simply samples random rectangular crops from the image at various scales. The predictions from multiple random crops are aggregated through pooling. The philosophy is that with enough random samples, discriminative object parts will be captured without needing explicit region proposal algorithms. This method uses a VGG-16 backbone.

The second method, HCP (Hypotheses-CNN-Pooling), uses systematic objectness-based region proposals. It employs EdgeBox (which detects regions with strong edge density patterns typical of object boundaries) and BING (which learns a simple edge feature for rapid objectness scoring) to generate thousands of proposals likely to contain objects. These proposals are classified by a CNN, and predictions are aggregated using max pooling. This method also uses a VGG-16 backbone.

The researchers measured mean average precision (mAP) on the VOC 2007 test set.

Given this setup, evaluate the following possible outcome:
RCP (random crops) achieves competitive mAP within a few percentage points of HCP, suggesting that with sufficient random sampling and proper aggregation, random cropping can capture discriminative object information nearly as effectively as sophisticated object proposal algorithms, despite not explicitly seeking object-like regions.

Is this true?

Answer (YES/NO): NO